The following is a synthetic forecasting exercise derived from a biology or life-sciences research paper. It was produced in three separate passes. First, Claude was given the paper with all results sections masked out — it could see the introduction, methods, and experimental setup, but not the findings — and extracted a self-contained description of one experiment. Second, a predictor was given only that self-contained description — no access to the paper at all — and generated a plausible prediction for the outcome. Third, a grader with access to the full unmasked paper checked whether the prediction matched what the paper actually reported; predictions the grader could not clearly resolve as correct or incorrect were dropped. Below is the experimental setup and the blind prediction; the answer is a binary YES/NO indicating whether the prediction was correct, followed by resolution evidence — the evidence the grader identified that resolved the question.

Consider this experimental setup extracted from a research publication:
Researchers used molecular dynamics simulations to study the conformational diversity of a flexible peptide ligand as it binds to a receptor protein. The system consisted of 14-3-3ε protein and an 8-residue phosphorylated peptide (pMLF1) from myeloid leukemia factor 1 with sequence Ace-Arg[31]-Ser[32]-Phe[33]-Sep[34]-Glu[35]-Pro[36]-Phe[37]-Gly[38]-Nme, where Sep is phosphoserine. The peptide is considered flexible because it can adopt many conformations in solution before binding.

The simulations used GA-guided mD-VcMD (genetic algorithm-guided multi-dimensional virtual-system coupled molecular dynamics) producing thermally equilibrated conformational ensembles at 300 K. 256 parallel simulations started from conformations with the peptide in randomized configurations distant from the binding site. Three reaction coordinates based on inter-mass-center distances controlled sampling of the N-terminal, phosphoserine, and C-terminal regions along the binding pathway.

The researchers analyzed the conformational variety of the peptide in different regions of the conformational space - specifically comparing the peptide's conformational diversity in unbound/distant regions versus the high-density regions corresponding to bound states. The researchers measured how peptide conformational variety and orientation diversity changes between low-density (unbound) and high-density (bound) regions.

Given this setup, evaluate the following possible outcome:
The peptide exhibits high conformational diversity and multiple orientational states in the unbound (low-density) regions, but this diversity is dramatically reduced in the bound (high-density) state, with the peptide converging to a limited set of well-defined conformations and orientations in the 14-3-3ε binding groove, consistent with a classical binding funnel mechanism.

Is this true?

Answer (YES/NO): NO